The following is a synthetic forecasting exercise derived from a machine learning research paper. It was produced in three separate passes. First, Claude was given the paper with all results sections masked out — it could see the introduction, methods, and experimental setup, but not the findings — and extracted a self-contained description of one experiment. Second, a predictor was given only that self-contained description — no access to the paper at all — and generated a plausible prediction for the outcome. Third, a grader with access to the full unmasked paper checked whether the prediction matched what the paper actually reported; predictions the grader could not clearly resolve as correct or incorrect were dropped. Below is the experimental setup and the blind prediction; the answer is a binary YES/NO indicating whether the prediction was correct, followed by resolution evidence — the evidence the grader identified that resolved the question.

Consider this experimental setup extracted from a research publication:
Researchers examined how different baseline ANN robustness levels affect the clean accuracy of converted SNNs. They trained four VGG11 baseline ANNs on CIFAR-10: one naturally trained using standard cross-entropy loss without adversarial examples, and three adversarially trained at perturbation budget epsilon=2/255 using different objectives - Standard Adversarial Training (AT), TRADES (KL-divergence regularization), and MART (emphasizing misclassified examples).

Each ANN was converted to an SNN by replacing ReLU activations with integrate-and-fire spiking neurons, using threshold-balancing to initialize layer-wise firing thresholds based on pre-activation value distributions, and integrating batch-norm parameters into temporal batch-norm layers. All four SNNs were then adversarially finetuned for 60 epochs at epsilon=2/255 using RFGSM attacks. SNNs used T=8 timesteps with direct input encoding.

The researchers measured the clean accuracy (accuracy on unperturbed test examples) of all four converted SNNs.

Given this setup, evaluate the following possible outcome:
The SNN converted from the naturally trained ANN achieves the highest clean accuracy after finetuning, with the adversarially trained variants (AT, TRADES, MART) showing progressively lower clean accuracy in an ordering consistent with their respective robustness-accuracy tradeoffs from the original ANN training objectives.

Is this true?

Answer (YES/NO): YES